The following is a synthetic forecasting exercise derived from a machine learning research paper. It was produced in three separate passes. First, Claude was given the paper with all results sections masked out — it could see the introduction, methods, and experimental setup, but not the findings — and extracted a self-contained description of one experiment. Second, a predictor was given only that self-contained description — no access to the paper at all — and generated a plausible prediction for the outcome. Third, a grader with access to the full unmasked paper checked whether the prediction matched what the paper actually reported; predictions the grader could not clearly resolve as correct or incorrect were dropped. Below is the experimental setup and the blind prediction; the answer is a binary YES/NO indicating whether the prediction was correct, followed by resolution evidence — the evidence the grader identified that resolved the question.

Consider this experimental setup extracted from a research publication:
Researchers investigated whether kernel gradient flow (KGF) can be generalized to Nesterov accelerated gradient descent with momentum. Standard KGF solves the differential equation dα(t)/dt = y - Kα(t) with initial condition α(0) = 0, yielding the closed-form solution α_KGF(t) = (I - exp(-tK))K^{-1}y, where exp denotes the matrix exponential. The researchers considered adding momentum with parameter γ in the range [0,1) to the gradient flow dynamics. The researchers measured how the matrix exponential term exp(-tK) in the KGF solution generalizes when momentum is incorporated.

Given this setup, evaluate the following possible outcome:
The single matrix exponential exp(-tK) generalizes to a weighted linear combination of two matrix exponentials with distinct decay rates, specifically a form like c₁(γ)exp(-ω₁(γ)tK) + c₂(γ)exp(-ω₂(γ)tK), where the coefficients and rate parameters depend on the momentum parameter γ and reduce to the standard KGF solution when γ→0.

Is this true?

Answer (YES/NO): NO